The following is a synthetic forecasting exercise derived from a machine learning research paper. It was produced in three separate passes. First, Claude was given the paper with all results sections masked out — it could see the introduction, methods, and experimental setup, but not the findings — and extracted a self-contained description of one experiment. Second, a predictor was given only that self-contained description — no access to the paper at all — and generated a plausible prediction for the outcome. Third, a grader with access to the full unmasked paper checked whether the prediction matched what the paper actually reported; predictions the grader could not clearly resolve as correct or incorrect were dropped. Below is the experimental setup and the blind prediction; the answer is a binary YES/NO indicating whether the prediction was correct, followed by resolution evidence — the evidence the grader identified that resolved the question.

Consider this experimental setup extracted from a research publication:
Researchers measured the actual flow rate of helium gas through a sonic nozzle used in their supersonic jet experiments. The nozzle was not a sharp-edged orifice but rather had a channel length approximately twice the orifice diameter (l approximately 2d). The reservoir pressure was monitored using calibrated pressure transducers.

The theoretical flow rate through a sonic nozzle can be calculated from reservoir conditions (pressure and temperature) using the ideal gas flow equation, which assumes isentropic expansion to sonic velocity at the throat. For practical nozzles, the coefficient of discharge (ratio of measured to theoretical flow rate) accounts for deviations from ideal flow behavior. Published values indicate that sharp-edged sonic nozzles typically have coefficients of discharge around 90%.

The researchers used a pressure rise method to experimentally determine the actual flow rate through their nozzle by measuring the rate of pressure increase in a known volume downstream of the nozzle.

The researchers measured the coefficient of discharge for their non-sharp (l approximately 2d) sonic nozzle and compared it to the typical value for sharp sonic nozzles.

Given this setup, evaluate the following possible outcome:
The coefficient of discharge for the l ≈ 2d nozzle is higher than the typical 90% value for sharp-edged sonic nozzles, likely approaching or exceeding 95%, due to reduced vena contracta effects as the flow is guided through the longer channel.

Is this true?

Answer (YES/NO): NO